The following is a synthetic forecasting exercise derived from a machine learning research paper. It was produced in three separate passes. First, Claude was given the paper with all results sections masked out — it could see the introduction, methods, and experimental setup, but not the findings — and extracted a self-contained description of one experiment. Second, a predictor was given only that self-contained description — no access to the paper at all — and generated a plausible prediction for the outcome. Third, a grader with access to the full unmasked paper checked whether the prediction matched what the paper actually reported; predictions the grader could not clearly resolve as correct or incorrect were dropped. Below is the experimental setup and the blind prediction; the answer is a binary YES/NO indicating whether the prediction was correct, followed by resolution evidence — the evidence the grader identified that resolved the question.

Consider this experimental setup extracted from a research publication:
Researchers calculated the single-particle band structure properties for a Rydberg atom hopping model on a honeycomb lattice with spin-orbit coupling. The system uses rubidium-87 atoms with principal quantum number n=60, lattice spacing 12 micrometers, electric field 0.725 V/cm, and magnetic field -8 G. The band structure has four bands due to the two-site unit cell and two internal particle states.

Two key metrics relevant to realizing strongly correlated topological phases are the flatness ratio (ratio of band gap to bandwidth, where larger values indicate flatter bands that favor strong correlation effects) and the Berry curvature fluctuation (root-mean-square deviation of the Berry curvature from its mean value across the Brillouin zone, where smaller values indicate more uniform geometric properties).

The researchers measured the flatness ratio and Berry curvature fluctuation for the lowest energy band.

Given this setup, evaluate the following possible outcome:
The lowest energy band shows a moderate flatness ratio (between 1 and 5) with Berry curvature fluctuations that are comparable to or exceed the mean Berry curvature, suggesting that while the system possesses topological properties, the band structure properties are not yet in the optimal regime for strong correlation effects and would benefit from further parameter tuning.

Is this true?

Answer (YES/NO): NO